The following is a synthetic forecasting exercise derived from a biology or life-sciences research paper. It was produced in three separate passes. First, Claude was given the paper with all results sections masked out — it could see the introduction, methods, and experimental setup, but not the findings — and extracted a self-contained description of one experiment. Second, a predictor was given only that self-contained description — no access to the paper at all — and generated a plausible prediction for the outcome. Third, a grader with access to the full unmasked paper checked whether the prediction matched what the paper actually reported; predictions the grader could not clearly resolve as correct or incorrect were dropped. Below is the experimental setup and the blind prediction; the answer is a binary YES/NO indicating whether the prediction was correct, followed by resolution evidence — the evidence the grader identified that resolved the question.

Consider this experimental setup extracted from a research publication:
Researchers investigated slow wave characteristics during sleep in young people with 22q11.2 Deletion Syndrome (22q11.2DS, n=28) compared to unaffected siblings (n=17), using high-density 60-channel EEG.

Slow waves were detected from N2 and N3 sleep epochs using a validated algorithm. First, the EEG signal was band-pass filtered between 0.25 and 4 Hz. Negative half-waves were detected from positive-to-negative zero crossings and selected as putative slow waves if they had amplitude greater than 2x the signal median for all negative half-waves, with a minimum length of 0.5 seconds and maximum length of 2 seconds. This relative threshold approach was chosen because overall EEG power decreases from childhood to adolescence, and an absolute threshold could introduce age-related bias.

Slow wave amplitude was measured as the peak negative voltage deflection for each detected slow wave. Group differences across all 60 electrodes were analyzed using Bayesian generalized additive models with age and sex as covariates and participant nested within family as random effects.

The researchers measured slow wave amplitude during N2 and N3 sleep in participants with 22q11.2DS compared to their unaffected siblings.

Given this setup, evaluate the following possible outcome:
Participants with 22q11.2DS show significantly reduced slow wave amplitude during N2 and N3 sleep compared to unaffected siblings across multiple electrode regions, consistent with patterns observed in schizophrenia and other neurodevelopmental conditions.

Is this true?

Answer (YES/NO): NO